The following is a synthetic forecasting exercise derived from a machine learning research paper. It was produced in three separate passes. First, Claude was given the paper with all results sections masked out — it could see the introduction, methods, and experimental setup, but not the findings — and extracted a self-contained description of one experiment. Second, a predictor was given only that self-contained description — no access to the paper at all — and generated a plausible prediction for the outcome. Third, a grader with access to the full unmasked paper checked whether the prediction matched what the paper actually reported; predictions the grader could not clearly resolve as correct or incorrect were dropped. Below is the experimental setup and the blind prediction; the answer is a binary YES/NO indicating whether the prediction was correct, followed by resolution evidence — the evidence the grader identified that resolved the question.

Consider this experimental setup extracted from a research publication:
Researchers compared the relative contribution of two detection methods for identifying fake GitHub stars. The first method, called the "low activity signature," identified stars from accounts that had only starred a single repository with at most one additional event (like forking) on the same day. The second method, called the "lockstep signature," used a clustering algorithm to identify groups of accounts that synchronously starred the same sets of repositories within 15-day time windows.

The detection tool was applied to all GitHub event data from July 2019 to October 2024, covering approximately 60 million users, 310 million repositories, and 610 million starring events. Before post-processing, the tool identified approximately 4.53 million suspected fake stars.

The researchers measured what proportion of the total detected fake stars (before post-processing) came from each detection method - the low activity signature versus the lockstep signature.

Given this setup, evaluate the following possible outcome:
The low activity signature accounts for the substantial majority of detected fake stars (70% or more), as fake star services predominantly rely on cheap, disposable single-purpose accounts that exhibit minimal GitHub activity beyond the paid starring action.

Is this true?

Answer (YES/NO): NO